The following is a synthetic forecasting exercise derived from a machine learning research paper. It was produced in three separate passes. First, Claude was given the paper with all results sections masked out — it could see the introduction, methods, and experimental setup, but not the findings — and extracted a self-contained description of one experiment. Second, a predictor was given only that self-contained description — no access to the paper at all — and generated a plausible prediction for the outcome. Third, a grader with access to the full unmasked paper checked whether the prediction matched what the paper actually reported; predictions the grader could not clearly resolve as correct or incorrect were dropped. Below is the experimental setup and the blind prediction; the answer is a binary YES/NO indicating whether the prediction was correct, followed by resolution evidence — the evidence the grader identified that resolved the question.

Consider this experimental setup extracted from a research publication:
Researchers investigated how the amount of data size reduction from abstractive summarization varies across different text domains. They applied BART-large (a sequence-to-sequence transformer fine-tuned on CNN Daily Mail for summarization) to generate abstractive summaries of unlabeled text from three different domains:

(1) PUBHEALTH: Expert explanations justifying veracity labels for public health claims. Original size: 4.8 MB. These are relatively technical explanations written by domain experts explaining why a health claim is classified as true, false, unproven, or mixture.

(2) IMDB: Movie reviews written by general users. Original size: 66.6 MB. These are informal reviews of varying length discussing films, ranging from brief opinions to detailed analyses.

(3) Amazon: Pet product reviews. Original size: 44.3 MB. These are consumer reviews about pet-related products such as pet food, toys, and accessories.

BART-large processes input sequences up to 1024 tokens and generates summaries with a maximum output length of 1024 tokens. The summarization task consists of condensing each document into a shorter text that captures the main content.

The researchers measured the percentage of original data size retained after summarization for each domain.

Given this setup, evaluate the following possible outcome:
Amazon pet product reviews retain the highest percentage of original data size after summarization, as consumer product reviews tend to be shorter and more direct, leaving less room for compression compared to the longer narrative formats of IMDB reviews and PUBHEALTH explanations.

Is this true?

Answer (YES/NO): NO